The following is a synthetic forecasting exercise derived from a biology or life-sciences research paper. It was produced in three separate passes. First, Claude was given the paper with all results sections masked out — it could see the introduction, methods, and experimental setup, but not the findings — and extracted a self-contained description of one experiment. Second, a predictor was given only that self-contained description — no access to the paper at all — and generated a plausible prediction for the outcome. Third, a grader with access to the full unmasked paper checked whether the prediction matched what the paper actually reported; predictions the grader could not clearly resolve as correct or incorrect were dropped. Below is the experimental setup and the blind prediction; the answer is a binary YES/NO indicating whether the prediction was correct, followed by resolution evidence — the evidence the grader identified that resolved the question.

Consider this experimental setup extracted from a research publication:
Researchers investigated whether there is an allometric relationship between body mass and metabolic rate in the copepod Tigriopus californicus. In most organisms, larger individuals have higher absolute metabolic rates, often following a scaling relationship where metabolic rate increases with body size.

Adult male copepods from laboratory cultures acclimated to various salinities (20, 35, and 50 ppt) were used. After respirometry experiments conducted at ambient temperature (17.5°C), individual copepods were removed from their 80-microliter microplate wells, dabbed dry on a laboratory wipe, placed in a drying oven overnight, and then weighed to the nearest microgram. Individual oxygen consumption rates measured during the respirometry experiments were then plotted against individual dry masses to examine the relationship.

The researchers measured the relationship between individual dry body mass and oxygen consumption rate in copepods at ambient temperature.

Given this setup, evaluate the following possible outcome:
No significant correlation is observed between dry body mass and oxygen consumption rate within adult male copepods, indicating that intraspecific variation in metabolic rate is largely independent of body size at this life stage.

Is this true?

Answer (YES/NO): YES